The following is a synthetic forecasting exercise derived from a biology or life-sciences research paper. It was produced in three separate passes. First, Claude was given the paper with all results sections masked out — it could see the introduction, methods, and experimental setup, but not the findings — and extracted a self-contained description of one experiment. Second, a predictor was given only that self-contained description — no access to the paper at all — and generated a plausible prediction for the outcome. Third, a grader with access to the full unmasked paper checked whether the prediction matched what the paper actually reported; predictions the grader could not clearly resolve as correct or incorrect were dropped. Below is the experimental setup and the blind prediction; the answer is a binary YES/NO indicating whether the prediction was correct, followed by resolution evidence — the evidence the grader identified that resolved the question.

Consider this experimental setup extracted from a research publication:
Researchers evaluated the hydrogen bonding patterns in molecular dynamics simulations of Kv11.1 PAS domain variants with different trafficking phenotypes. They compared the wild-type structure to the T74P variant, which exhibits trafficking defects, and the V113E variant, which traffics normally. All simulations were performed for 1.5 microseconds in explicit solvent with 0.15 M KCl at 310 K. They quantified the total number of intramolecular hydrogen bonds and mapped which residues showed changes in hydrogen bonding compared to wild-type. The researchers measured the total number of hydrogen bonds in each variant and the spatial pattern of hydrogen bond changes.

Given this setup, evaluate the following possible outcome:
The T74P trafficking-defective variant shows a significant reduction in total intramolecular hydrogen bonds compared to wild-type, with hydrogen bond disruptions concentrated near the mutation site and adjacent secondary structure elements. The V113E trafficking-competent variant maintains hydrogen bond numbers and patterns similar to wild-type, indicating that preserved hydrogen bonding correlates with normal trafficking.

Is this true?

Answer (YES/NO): YES